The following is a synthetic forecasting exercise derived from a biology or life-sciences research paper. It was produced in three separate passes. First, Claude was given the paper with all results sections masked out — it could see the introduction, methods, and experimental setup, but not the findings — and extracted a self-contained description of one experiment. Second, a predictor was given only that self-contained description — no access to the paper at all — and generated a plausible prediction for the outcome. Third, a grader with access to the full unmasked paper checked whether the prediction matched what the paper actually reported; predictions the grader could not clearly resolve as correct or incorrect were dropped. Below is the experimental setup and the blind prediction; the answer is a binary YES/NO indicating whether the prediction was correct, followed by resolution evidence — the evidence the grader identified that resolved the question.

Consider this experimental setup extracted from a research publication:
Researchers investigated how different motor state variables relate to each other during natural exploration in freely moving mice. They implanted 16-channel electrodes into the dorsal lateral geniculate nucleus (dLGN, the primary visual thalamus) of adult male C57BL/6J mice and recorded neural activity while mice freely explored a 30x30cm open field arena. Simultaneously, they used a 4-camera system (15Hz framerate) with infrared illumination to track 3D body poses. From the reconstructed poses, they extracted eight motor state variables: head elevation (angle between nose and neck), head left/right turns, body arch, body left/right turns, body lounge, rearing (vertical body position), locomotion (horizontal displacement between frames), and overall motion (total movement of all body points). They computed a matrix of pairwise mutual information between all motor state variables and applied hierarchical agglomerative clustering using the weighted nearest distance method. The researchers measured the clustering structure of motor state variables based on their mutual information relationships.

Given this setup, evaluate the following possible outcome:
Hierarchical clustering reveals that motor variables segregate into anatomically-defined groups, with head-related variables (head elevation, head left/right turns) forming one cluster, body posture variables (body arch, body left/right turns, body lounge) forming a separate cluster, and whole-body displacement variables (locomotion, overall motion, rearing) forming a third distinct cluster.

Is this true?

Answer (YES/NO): NO